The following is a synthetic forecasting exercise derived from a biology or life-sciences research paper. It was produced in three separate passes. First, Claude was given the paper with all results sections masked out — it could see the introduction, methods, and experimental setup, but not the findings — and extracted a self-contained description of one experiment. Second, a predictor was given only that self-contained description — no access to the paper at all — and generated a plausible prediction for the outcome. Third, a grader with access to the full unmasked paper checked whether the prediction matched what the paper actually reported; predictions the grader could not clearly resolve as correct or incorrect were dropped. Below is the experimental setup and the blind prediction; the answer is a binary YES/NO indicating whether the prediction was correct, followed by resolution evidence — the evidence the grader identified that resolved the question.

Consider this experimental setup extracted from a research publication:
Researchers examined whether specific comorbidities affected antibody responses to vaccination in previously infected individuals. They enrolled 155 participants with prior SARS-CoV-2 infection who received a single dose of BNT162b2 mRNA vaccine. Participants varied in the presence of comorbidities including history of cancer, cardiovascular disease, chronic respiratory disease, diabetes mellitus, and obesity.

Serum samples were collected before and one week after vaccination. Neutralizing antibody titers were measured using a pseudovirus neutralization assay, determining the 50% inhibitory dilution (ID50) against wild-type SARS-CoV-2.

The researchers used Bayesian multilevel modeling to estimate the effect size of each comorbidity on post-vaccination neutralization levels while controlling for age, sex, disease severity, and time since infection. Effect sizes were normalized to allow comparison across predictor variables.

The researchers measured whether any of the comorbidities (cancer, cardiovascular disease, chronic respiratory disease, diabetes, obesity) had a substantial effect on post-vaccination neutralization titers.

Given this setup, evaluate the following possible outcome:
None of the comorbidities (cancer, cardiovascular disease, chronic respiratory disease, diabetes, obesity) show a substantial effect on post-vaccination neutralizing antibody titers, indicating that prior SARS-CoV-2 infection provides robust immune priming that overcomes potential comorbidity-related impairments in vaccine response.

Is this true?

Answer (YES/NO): YES